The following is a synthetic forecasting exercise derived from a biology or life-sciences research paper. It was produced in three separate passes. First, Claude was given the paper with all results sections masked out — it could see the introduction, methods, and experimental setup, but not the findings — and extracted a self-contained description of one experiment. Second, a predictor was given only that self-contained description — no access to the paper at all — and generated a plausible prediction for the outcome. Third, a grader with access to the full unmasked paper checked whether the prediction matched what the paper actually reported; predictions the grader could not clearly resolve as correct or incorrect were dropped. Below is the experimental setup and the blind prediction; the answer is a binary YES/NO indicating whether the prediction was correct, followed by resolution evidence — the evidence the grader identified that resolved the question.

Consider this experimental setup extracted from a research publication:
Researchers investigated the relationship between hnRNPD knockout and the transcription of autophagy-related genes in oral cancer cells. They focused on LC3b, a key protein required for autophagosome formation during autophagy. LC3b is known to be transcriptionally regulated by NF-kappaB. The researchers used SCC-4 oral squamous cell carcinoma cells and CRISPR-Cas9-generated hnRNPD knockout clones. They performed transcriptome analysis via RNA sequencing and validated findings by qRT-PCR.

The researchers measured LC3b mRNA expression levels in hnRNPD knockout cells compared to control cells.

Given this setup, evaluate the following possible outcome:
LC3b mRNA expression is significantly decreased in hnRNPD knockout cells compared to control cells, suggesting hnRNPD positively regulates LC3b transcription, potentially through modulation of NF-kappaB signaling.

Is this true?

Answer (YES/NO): YES